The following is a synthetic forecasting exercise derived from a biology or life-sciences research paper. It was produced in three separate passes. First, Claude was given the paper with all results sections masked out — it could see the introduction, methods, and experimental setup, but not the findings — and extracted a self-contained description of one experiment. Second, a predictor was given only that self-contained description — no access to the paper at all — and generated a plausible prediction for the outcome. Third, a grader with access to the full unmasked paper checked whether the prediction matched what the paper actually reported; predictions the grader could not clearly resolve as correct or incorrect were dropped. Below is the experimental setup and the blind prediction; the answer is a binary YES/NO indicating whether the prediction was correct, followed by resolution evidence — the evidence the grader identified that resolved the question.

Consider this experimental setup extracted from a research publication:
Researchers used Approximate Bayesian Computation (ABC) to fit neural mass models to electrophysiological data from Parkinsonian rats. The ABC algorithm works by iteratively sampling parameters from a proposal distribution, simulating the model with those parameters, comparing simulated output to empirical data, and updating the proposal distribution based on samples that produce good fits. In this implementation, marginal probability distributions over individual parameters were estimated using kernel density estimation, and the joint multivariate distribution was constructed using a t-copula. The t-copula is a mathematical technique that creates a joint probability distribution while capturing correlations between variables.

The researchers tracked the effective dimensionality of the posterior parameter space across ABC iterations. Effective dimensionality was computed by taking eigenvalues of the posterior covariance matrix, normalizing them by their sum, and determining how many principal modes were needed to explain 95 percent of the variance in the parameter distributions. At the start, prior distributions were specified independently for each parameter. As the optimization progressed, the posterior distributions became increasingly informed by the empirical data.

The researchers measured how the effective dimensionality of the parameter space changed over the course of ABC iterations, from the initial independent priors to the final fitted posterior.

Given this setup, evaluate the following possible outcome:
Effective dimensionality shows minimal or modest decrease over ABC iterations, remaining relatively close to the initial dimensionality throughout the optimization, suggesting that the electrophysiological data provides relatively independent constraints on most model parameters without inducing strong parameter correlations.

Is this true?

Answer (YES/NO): NO